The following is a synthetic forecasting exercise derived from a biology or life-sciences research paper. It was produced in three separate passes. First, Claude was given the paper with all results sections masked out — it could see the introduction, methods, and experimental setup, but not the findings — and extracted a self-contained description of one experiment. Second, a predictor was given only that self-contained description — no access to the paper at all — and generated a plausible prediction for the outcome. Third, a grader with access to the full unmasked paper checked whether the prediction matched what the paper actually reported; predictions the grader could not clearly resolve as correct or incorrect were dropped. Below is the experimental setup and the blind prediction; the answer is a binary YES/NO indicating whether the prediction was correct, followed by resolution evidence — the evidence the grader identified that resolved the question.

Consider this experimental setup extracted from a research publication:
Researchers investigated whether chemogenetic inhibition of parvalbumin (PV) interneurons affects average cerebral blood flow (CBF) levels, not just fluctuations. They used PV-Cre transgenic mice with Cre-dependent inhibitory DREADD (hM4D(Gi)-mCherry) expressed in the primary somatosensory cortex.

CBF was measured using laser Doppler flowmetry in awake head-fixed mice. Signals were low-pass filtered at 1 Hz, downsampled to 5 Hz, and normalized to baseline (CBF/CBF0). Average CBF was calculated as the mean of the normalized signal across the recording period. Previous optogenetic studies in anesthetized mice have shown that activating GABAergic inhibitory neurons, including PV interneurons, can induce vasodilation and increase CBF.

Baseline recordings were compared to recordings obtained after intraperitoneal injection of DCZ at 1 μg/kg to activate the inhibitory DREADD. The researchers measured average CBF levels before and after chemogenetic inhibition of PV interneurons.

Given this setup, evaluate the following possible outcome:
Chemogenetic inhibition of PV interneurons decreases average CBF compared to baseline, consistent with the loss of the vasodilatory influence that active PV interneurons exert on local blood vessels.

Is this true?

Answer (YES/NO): NO